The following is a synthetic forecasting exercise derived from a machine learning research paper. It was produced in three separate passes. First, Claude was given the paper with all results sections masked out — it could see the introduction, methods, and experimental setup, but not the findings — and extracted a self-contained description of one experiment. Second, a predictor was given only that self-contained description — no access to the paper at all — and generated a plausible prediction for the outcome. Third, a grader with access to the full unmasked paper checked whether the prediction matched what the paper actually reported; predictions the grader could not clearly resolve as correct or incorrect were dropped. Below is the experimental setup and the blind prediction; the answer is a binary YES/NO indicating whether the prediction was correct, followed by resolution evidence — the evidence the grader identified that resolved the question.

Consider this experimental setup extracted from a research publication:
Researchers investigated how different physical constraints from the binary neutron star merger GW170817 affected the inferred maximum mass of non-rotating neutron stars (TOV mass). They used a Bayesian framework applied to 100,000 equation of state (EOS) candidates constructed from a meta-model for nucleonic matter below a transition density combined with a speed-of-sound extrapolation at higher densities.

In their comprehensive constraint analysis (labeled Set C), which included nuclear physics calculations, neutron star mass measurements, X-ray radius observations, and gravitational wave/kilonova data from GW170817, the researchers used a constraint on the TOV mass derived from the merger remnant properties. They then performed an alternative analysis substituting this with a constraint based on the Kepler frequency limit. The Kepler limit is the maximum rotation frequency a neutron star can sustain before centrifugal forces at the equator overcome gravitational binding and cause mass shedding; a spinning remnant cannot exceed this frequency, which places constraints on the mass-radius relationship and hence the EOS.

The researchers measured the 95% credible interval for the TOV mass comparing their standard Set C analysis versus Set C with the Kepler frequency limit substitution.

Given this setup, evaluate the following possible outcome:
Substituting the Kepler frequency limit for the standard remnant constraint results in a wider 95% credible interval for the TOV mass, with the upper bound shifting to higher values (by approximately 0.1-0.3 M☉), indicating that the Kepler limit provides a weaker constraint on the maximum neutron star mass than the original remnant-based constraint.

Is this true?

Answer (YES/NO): NO